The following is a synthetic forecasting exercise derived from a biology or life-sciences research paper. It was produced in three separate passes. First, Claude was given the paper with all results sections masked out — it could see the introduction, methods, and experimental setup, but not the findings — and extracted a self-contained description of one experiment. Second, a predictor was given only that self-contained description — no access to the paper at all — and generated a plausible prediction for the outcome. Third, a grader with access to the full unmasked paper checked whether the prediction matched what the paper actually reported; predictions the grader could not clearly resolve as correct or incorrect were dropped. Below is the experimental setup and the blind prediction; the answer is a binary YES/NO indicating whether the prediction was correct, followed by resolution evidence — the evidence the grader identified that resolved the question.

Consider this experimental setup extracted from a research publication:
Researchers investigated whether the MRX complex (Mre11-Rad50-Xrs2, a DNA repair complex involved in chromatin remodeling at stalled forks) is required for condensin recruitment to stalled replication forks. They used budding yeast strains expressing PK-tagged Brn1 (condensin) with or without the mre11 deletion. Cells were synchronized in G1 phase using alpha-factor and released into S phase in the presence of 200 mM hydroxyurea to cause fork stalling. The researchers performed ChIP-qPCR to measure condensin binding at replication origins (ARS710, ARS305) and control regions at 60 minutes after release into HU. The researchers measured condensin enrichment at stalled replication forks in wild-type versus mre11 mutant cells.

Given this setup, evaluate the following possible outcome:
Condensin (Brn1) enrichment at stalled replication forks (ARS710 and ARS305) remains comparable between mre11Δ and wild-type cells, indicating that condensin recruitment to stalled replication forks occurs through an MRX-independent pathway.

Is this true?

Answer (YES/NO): NO